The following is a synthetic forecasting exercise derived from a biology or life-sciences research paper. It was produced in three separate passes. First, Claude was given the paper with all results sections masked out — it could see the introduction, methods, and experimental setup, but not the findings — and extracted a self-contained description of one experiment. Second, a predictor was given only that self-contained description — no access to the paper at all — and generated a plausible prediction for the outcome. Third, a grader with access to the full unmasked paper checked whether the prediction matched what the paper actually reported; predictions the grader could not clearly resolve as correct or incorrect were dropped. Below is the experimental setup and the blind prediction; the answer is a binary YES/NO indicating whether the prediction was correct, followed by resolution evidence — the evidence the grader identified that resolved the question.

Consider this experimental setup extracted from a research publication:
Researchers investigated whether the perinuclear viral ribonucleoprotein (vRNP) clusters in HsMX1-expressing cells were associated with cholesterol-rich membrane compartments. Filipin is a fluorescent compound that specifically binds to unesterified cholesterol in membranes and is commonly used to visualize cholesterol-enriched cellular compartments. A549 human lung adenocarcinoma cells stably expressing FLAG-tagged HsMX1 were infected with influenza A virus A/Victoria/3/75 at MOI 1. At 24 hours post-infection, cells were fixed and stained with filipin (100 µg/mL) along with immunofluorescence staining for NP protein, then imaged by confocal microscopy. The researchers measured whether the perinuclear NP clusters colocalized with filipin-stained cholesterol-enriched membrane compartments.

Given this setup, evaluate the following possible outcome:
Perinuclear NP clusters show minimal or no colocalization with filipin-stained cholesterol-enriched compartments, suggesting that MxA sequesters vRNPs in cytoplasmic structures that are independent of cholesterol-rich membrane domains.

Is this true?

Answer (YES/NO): NO